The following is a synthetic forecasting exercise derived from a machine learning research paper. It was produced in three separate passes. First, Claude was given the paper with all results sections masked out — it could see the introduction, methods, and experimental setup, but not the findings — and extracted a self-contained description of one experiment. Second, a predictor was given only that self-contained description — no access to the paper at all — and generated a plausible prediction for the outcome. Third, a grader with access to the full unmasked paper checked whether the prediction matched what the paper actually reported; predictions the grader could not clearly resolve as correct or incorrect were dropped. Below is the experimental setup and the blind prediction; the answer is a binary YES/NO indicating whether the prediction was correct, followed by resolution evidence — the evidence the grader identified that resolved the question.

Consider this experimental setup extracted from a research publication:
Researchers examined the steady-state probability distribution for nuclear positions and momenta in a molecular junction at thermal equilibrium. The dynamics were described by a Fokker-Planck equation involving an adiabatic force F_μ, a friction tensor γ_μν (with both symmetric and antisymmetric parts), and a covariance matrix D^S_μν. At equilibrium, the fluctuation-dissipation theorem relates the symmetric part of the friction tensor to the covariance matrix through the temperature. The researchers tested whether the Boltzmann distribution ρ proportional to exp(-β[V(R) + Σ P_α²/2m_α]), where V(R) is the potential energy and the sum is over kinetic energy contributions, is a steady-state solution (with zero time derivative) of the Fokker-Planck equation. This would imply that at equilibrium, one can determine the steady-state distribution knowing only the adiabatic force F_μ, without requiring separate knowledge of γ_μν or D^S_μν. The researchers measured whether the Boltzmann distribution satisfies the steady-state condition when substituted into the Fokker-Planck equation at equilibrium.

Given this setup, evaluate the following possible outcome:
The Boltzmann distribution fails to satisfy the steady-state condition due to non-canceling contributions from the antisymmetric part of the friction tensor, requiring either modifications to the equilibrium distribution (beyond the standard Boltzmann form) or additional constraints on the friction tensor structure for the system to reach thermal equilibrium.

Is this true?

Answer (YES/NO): NO